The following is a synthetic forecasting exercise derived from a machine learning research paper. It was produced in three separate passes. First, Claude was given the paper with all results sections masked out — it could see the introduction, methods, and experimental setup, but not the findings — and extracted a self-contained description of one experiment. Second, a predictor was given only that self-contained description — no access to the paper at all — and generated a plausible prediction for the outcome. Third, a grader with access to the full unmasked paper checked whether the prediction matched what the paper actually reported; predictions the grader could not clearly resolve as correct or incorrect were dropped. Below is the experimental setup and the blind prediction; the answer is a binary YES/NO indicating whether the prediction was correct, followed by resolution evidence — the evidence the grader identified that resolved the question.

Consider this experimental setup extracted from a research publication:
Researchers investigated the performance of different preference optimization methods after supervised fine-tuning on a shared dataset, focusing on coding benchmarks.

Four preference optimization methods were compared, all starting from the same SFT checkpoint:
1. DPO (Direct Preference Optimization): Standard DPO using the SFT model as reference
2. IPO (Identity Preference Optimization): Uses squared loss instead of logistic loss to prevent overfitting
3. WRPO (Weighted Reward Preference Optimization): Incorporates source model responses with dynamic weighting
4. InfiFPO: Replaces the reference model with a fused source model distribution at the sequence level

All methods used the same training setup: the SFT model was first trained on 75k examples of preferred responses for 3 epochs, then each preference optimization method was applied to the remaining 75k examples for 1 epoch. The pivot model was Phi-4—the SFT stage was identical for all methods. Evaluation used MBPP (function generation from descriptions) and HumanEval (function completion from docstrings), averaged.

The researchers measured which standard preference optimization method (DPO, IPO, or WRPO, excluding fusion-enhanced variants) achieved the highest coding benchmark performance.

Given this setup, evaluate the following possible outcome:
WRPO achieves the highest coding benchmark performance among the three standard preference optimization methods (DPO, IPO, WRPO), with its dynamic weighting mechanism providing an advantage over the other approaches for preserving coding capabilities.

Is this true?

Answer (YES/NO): YES